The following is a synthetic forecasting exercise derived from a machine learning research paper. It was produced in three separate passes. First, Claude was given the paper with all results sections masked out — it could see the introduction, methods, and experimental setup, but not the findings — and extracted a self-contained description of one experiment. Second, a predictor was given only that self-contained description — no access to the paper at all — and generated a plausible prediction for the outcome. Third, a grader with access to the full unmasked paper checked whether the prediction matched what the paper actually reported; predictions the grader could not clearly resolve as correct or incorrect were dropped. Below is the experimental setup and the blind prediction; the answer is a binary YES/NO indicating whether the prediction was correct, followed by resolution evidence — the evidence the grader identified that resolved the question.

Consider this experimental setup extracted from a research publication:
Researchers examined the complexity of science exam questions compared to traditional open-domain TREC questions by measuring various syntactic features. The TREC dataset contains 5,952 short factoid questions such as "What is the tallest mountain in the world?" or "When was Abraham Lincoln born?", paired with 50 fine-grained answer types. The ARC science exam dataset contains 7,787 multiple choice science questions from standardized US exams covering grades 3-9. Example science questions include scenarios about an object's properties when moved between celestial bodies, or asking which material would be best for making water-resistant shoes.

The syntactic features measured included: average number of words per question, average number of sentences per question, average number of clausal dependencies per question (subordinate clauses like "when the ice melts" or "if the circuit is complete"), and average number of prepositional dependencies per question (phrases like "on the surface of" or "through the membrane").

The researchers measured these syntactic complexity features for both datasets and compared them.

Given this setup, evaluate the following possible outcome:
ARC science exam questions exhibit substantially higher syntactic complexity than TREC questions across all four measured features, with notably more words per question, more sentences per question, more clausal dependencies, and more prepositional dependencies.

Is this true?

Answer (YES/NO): YES